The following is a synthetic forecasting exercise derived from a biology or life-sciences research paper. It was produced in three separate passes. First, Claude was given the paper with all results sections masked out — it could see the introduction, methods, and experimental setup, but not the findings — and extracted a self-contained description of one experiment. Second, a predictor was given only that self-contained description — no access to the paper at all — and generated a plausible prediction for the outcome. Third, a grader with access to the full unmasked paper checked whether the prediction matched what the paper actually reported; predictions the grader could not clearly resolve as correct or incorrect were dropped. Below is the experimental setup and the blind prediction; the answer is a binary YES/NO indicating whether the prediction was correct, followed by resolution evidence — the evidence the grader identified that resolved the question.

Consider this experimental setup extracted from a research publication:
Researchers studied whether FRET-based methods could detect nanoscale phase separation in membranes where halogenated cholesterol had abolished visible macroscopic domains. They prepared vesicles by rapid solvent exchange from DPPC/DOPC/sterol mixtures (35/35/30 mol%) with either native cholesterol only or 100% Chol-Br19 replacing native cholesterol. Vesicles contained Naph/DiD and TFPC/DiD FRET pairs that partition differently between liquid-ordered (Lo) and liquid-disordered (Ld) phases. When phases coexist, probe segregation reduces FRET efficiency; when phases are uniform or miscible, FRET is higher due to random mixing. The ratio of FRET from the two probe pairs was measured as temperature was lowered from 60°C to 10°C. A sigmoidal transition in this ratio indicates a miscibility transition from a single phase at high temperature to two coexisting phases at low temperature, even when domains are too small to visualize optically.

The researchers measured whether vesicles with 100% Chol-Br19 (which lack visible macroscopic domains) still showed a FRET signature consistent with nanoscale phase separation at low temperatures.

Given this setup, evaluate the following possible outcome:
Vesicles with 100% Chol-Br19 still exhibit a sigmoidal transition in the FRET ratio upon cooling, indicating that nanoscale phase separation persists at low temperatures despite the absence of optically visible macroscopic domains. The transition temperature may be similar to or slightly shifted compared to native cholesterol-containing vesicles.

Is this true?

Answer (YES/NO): NO